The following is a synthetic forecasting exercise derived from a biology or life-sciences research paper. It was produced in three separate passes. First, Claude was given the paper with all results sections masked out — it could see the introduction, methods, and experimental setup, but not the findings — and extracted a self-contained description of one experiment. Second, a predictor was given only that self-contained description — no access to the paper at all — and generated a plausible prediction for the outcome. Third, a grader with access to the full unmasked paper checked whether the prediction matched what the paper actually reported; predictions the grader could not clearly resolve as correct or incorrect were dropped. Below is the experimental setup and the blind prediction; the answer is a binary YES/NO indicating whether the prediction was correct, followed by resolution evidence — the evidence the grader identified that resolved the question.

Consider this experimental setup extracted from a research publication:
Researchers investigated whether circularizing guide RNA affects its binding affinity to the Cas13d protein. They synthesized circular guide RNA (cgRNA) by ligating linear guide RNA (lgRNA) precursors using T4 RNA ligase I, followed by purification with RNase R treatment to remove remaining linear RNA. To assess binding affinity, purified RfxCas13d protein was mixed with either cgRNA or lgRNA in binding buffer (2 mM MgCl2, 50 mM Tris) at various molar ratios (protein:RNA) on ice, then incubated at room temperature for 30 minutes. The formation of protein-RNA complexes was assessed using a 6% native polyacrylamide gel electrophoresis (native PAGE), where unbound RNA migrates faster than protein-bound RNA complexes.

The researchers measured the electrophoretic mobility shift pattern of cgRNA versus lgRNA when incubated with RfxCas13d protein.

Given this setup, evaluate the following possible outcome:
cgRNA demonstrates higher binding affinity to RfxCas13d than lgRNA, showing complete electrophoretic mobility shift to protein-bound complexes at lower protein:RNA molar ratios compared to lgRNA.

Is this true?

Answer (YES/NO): NO